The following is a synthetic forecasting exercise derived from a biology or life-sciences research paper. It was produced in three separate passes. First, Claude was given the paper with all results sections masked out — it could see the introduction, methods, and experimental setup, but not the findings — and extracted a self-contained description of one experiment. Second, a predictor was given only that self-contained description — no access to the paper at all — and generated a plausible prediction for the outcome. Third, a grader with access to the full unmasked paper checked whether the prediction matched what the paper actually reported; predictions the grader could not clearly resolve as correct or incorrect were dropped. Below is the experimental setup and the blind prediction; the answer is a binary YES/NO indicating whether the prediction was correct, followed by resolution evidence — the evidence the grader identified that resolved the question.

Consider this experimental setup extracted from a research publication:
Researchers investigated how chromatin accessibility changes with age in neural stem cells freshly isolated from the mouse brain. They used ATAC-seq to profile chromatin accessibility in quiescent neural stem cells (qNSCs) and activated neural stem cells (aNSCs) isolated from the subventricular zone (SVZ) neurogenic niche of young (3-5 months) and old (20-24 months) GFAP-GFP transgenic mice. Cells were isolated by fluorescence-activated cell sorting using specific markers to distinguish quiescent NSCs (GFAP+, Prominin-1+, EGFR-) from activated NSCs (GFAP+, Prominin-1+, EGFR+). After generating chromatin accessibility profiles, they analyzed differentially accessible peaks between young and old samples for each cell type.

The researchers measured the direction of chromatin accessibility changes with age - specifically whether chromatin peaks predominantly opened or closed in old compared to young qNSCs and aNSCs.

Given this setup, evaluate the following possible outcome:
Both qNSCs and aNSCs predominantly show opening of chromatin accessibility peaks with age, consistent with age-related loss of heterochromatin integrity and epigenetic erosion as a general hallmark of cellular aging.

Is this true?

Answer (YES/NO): NO